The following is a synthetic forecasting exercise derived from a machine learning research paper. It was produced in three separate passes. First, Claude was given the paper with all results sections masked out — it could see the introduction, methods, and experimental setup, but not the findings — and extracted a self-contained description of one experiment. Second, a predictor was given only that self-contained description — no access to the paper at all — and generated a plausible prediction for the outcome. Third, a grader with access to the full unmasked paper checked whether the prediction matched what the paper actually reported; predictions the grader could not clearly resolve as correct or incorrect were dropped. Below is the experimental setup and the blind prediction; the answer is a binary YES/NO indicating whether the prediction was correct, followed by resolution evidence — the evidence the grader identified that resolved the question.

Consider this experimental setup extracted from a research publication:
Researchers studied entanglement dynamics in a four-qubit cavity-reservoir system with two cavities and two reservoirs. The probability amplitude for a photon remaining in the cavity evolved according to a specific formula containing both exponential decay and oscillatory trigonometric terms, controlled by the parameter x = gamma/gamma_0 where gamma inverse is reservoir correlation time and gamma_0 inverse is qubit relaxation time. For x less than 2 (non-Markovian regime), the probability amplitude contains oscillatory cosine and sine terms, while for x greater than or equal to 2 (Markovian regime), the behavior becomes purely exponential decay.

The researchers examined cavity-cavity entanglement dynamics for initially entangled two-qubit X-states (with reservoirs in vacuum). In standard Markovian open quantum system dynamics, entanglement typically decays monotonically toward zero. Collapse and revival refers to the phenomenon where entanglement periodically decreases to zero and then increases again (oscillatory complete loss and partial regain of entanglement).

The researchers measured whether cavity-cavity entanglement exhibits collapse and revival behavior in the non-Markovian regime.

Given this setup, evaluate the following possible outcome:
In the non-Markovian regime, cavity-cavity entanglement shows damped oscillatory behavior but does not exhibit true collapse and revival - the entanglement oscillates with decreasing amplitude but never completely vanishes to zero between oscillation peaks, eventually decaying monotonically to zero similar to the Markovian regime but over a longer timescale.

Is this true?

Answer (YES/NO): NO